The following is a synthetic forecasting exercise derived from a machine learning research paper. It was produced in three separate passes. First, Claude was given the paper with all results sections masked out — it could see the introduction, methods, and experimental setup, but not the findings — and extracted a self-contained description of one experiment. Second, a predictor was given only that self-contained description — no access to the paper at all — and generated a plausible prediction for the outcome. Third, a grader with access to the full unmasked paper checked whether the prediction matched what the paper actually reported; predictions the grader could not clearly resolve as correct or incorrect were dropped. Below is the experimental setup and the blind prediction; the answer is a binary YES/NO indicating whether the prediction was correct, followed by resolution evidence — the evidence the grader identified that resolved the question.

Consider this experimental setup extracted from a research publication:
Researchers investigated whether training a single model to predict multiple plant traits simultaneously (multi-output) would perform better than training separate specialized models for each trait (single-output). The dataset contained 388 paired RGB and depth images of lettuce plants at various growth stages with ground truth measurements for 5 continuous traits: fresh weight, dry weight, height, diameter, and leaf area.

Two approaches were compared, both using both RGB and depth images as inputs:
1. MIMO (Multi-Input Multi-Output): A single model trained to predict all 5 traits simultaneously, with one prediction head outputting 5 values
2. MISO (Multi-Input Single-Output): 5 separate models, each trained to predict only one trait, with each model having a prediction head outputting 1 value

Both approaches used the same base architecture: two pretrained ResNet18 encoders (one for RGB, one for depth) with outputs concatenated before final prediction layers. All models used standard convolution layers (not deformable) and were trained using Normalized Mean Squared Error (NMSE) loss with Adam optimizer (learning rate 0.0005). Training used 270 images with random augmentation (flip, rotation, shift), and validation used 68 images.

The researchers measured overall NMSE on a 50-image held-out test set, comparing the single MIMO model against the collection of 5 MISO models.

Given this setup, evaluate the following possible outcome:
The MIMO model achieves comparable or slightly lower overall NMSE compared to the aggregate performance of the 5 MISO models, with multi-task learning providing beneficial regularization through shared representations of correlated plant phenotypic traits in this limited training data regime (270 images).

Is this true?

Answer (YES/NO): NO